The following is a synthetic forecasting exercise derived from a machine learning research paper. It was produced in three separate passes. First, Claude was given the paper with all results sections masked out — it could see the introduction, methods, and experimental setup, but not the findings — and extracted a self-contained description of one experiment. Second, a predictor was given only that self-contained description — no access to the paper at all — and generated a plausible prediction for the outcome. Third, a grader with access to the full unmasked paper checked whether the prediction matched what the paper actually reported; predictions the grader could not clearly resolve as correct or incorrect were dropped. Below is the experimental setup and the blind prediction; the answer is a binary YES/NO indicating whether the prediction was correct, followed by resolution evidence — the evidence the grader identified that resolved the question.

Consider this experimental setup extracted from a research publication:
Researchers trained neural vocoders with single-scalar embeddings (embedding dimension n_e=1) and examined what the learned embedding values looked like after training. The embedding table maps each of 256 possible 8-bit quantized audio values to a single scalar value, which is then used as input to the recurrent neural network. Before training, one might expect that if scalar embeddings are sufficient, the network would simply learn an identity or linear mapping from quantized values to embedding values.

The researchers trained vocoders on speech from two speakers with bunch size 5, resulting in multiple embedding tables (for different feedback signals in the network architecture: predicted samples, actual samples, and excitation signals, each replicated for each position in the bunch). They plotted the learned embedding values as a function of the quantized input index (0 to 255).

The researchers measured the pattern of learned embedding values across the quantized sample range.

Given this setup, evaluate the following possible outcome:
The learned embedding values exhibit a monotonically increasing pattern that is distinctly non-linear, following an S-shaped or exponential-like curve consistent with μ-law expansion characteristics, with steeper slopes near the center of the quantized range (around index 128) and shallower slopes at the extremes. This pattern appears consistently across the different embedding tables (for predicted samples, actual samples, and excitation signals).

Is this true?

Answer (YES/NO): NO